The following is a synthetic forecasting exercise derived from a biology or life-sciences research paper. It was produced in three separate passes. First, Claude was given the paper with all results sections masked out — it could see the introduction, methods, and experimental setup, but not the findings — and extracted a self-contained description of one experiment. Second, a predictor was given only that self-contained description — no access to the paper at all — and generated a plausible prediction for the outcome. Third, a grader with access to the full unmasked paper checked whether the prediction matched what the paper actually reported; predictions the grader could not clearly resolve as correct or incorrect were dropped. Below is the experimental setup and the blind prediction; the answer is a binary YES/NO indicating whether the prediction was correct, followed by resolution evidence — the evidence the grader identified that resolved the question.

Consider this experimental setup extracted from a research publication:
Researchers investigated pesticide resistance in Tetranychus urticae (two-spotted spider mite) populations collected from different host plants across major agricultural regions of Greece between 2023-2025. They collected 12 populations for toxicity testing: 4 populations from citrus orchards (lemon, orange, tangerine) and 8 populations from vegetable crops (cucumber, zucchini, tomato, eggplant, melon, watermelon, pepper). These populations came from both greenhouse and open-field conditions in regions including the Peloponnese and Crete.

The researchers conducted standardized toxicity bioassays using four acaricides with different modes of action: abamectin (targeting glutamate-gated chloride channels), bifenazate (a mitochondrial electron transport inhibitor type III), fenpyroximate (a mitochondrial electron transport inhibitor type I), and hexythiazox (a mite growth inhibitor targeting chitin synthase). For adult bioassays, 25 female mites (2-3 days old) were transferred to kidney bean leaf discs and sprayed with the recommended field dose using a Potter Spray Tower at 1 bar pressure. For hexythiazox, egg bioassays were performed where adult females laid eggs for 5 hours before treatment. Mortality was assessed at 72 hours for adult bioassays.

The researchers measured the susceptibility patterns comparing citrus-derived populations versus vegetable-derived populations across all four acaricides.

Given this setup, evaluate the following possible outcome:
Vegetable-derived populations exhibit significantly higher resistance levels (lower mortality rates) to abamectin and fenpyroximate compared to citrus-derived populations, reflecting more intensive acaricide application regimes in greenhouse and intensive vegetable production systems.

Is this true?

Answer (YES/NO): YES